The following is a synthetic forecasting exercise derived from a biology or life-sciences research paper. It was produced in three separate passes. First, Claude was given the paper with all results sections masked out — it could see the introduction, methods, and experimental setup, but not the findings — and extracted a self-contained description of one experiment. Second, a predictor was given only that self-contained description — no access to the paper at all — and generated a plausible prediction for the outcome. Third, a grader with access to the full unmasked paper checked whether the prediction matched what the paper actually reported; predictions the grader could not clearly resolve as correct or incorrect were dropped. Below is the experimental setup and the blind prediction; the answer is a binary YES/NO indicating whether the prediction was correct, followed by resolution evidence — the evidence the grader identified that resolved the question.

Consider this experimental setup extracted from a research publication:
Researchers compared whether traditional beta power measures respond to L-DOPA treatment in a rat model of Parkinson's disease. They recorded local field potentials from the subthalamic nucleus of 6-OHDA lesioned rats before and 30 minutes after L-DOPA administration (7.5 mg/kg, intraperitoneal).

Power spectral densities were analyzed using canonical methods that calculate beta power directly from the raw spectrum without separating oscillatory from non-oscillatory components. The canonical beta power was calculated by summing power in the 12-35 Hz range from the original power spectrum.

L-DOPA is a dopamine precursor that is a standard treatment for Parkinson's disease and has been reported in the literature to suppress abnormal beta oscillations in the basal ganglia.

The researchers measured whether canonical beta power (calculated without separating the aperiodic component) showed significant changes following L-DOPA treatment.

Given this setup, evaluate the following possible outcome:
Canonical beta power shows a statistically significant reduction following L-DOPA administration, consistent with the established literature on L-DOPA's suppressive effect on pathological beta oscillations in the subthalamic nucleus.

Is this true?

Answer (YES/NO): NO